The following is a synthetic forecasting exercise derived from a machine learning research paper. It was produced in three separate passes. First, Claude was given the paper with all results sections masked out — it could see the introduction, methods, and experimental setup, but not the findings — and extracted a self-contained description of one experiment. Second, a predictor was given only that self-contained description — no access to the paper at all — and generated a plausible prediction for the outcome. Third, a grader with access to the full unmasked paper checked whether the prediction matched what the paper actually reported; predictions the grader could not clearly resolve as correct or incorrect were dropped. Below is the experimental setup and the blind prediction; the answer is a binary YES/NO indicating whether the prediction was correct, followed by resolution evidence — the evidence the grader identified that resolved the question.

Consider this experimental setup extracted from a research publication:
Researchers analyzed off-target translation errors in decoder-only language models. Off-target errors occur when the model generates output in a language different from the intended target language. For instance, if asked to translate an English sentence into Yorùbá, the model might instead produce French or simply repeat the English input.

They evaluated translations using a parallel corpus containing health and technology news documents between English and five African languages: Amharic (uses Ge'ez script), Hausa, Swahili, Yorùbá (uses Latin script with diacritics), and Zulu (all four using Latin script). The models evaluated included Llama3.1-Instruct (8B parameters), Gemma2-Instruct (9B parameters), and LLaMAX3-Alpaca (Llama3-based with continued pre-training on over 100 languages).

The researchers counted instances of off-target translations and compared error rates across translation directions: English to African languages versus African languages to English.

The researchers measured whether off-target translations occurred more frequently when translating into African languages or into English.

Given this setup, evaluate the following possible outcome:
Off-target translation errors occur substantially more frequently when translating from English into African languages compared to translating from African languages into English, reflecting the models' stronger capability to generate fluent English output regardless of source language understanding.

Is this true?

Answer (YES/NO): YES